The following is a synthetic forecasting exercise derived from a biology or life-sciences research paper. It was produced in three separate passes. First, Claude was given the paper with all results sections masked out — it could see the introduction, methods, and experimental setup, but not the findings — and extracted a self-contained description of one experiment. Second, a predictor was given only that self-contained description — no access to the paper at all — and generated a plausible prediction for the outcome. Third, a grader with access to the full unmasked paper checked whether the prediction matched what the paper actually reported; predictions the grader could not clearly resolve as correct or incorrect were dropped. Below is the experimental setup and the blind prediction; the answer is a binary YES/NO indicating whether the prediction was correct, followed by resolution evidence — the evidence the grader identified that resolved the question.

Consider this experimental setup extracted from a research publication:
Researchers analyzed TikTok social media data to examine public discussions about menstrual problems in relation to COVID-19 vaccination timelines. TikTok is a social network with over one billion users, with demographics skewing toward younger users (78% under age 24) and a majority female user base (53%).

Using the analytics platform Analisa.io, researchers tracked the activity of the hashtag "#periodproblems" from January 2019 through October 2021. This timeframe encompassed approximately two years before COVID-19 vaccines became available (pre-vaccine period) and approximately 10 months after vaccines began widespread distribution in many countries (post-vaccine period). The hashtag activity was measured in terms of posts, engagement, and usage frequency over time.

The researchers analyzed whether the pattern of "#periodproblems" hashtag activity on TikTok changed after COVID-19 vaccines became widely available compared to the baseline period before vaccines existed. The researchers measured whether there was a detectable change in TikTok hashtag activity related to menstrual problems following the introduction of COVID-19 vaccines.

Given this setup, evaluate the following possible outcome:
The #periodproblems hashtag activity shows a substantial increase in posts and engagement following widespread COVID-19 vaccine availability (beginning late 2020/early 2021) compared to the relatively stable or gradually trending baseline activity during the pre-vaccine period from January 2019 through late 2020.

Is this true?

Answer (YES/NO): NO